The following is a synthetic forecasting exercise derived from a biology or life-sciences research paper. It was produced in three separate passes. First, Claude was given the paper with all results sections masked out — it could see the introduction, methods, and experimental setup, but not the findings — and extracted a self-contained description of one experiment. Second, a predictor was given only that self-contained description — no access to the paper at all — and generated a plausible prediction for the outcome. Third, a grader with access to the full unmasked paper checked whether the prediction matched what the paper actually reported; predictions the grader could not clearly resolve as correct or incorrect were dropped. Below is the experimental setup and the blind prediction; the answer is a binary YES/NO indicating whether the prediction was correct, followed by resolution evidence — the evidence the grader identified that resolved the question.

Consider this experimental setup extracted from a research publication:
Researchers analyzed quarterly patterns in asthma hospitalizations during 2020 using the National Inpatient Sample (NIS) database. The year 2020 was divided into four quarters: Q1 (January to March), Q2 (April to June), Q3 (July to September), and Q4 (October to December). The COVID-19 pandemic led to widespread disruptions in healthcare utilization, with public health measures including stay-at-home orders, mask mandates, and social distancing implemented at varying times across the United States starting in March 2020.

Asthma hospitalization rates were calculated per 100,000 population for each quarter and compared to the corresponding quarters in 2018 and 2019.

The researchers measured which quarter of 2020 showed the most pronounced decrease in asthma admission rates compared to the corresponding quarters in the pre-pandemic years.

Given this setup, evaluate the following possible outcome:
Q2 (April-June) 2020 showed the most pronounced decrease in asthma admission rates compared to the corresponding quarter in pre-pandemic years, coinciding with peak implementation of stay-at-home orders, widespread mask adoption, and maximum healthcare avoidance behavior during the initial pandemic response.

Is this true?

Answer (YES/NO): YES